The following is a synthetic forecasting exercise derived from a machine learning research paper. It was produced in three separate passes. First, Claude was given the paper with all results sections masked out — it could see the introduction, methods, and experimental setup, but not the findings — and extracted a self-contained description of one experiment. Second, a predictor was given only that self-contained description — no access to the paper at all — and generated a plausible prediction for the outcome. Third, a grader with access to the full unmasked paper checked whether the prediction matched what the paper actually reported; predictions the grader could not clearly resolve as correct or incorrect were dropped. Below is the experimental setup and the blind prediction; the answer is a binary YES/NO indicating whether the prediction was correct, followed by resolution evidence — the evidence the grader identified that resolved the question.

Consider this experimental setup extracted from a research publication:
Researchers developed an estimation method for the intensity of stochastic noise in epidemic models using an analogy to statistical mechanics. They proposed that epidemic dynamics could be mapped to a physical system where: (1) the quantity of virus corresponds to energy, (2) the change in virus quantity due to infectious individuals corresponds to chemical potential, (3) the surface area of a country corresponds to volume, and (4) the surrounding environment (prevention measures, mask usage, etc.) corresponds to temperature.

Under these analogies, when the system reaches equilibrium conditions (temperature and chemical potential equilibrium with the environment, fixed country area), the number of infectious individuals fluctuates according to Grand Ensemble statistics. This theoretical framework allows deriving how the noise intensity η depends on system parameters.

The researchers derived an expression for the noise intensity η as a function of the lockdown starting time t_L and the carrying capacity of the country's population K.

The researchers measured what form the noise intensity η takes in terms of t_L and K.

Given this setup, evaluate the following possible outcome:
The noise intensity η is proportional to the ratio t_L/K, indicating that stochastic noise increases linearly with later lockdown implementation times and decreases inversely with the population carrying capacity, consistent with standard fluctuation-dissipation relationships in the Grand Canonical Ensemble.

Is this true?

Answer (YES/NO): NO